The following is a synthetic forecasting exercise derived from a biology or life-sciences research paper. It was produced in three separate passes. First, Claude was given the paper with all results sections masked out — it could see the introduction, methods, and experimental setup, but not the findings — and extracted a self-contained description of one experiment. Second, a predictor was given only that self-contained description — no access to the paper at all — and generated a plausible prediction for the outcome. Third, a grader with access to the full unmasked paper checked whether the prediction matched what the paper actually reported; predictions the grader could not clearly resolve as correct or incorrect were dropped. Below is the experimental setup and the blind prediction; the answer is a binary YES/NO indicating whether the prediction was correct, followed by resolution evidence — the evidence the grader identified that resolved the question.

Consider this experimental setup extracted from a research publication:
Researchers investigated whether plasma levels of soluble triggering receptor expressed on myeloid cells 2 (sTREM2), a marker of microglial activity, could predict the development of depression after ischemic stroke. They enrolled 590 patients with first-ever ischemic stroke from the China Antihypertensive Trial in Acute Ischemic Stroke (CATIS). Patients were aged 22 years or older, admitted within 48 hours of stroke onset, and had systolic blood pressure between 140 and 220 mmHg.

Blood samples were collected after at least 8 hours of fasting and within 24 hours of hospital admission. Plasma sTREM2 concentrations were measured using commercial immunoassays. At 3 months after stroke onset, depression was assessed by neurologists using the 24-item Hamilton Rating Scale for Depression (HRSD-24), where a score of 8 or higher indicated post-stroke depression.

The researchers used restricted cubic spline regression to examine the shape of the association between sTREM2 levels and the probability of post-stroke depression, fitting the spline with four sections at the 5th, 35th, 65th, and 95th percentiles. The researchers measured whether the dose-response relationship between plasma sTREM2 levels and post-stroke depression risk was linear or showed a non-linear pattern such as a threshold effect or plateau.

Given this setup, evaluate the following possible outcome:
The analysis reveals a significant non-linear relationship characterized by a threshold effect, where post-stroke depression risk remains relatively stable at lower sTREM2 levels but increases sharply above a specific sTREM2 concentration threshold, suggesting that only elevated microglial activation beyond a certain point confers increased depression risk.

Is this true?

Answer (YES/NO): NO